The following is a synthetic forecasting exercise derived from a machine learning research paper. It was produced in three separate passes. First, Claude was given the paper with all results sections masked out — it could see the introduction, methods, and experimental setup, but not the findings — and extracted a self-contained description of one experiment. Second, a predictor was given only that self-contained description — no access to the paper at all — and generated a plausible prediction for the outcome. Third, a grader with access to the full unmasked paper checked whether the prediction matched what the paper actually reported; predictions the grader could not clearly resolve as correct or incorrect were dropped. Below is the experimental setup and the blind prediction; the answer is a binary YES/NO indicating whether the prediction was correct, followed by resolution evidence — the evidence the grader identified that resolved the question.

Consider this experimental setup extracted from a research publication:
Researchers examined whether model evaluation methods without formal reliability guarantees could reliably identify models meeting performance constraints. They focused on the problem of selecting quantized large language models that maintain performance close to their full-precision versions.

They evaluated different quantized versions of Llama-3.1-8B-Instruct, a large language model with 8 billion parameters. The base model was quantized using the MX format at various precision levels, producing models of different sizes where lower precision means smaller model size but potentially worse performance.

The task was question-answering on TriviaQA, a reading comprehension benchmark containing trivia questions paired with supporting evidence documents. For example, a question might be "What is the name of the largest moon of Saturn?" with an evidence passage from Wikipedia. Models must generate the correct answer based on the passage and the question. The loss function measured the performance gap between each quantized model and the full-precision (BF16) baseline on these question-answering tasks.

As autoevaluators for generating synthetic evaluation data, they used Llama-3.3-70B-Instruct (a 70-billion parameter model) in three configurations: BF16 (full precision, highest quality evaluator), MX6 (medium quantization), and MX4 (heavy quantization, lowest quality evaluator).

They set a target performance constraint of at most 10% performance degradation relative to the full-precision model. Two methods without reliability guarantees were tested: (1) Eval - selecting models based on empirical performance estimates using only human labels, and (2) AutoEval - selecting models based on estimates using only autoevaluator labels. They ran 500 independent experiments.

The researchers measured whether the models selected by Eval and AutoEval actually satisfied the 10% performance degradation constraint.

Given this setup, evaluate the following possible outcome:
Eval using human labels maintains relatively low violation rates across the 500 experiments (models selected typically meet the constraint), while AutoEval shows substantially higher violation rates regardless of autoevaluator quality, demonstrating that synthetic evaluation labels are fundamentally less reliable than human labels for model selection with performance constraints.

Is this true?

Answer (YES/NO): NO